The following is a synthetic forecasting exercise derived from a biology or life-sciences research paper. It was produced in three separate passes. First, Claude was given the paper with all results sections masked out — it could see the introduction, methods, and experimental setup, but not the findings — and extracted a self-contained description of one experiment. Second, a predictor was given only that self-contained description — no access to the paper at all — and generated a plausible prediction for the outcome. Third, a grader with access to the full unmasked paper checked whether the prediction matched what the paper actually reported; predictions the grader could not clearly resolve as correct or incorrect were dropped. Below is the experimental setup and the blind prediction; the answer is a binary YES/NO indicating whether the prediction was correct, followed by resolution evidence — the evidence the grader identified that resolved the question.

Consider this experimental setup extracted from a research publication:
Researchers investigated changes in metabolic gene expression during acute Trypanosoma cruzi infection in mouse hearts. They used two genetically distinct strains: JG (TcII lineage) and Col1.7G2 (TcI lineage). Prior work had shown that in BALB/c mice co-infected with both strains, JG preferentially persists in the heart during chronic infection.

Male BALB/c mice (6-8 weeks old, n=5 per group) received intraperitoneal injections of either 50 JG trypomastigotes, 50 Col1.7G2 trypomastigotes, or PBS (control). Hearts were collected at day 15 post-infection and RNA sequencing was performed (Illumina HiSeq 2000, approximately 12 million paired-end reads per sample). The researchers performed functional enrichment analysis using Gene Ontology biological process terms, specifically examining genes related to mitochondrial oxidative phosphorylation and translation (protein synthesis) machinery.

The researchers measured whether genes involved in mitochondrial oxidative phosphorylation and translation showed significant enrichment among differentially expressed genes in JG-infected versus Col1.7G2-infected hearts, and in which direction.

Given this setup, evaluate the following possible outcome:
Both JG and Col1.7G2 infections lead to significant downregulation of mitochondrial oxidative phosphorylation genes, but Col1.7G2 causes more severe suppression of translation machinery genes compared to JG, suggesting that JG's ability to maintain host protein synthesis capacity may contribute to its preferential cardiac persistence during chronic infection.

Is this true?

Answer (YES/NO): NO